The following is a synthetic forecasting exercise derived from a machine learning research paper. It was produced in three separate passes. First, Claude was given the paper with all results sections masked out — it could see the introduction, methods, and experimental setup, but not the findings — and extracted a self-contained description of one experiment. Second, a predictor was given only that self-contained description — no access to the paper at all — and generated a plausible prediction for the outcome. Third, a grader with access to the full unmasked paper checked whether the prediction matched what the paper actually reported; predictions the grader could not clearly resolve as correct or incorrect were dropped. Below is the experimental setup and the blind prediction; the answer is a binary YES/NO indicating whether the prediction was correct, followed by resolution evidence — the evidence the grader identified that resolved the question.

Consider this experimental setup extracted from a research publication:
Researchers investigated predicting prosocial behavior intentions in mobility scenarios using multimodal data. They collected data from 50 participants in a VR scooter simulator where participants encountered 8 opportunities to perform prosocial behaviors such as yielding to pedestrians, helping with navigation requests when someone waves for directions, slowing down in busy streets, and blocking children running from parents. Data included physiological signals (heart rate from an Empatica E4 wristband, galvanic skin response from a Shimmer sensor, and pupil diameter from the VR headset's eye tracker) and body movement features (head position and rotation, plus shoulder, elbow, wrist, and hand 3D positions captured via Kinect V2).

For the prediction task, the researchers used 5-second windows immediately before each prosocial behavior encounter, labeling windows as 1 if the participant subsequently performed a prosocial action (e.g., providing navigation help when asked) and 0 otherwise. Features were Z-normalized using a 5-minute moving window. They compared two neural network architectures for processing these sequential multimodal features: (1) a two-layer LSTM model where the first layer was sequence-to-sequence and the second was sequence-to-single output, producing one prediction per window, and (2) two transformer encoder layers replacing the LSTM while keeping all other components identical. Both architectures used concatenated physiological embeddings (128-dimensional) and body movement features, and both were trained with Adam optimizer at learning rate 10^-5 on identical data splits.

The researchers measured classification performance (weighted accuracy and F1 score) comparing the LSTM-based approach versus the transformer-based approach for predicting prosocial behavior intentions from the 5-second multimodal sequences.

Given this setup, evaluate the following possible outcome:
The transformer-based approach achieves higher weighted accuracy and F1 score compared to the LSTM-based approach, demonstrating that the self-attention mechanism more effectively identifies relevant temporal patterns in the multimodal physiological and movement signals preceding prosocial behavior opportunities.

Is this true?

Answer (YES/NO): NO